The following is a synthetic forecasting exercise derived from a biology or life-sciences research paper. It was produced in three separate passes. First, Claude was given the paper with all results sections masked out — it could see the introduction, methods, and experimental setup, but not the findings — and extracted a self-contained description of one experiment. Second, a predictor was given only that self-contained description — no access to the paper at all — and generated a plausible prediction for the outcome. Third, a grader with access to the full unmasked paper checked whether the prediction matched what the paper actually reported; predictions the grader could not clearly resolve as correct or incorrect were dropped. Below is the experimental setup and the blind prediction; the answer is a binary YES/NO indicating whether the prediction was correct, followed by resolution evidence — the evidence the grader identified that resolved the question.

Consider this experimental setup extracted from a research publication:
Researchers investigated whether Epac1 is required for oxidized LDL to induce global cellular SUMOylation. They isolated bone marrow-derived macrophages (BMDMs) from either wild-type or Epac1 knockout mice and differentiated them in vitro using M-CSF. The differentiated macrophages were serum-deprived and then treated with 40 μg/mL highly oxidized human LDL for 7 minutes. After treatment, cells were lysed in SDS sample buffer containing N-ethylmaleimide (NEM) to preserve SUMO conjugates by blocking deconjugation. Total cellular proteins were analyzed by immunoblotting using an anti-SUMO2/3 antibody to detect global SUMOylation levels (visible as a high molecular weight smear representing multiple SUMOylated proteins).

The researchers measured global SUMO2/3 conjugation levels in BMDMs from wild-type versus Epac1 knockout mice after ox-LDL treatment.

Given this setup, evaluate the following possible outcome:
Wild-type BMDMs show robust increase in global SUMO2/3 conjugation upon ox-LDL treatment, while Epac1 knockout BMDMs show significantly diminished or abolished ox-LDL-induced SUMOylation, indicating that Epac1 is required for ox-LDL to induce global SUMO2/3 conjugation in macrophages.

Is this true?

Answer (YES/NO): YES